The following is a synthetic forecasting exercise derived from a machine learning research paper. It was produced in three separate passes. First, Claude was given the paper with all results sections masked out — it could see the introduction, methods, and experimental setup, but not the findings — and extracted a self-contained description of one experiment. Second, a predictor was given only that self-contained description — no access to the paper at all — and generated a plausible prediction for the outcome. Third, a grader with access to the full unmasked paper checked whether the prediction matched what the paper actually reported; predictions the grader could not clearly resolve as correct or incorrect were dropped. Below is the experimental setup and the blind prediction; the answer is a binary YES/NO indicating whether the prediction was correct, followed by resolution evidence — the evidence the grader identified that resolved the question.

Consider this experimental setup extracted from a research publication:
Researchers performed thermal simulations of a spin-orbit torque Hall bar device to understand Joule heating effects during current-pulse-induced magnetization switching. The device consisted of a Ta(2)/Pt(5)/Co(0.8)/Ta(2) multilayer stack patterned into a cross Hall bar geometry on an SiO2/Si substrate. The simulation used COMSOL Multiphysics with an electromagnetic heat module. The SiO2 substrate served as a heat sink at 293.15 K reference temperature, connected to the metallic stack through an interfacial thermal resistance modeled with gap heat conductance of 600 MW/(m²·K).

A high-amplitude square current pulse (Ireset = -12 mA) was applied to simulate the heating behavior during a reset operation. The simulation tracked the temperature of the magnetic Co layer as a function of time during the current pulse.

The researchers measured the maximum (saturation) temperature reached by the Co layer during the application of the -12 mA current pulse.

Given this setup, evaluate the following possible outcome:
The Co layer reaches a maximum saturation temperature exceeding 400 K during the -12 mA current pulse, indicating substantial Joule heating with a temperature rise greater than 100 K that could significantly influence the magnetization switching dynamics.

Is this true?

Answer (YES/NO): YES